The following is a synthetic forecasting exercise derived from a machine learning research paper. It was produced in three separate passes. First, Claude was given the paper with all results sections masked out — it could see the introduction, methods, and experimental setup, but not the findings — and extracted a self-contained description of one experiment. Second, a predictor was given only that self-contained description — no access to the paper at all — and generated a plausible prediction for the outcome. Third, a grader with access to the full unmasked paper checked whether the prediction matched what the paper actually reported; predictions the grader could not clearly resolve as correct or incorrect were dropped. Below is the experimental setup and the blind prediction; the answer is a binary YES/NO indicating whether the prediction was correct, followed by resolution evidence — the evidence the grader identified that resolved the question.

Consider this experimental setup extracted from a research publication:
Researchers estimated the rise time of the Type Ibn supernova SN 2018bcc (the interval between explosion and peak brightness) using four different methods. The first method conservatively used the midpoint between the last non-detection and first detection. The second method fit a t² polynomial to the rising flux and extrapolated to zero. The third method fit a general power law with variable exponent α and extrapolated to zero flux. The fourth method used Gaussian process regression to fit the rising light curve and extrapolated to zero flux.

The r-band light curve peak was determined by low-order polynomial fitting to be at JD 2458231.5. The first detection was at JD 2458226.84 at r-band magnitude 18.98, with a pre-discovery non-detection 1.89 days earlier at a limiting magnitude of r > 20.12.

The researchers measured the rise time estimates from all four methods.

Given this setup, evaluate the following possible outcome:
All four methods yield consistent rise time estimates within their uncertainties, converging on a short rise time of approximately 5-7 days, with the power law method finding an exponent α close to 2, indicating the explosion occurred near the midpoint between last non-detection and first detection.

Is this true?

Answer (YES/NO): NO